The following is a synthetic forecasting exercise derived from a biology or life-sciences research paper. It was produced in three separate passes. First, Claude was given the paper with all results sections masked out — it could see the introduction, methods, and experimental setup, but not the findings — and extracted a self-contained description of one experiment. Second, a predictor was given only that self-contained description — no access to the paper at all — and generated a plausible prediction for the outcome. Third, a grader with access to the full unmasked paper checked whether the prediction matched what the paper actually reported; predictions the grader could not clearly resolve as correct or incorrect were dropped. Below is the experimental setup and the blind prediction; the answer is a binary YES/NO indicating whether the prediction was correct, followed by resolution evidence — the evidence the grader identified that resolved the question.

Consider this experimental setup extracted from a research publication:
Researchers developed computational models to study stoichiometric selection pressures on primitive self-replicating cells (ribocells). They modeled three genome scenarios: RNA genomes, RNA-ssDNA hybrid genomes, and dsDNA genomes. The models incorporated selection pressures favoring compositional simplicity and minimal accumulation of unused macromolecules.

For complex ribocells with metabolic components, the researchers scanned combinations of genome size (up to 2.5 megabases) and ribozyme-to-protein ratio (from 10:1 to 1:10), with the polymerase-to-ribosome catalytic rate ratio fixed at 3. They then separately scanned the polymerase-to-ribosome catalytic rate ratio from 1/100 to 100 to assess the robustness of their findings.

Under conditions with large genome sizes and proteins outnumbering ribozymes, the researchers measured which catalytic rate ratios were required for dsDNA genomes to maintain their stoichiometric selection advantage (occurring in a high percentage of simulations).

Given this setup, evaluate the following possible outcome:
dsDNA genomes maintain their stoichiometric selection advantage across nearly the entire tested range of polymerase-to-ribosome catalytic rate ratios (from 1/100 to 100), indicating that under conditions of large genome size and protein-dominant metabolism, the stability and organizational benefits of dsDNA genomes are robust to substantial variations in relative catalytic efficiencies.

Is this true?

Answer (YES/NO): NO